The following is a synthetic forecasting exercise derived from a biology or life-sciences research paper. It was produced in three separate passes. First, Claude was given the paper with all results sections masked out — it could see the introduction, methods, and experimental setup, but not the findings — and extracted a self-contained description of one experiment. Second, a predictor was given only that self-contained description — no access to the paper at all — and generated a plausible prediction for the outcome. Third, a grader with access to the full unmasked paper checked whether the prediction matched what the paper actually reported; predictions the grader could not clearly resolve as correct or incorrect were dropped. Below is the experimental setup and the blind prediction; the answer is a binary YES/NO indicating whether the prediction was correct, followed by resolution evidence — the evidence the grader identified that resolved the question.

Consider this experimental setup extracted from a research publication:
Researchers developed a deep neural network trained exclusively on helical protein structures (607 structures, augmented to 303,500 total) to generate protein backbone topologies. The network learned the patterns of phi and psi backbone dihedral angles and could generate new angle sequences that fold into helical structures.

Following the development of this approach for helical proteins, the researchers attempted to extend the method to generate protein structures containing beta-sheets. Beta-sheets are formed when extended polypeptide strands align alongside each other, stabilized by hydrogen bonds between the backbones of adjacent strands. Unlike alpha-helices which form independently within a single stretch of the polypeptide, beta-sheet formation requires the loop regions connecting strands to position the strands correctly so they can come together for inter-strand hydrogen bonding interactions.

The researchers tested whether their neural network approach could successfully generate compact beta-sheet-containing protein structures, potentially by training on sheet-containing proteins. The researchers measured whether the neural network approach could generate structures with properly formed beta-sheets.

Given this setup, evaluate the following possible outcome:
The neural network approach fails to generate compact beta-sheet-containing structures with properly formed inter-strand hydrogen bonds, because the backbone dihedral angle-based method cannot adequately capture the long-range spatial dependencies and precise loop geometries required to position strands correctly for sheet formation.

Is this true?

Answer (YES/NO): YES